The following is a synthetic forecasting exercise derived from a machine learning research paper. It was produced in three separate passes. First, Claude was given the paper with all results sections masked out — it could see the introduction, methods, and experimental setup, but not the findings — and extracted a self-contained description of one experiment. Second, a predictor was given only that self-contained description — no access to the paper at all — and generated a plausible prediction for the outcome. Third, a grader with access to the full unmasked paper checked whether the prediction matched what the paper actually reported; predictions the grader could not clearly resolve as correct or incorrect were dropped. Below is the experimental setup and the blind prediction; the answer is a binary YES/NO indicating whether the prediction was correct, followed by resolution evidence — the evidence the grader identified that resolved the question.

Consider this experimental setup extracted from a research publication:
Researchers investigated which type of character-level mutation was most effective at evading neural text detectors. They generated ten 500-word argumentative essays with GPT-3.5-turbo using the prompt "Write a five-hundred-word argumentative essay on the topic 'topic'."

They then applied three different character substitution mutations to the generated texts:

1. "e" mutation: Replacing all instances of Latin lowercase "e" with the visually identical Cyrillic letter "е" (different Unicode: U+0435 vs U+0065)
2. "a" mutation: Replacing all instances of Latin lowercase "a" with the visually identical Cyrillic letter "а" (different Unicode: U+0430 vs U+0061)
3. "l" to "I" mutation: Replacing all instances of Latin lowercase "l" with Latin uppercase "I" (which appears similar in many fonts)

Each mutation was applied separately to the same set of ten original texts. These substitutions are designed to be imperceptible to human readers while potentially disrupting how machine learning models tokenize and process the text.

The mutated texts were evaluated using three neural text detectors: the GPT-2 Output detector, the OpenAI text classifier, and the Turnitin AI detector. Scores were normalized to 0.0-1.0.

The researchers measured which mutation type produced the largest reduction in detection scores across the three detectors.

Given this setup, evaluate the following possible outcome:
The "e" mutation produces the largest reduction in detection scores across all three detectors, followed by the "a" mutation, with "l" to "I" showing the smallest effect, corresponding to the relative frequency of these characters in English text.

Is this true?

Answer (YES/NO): NO